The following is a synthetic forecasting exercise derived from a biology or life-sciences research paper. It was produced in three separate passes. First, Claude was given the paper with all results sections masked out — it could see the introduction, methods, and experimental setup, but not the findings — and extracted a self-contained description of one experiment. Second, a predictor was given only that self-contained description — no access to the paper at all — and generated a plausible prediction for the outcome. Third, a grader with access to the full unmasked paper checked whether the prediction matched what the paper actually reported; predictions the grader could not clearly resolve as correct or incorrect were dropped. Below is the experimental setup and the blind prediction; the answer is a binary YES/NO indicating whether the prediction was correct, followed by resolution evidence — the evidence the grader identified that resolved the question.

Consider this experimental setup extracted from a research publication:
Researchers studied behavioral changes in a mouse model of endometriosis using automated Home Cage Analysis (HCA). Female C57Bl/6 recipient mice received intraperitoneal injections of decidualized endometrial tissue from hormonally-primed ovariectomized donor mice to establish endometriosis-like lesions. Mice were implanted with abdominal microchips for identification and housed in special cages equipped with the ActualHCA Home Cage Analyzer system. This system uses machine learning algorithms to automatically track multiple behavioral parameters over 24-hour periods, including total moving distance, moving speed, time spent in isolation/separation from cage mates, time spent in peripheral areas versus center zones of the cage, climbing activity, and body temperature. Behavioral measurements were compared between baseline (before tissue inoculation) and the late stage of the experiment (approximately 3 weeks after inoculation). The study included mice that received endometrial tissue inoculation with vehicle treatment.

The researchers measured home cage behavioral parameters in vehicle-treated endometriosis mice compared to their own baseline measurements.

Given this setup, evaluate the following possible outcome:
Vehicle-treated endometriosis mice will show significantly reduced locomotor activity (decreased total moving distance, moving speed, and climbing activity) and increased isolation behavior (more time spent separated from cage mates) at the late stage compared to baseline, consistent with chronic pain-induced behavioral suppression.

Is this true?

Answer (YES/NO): NO